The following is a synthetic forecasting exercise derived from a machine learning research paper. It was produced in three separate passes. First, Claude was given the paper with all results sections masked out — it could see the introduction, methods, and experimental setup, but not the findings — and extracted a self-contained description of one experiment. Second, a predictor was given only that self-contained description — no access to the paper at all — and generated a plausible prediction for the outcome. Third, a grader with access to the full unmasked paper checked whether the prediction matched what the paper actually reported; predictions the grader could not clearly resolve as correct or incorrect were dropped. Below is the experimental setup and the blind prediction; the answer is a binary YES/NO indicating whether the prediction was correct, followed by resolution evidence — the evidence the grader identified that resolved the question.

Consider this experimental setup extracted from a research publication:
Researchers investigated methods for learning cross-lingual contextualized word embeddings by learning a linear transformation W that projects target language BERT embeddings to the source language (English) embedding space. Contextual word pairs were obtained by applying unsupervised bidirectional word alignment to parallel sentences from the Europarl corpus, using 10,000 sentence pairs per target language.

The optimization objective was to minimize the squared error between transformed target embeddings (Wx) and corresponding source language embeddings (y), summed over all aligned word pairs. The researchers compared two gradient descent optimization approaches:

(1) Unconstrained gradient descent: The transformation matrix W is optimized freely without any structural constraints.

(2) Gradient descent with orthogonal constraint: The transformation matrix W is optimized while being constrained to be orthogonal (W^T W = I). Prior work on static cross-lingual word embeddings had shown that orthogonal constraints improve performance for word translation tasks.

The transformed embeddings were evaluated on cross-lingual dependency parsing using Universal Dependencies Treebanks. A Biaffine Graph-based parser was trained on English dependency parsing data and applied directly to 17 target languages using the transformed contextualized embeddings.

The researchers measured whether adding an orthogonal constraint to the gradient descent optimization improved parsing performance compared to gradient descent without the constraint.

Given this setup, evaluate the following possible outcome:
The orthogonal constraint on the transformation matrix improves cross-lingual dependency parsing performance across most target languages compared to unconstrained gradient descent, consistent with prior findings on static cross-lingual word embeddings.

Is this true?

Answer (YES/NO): NO